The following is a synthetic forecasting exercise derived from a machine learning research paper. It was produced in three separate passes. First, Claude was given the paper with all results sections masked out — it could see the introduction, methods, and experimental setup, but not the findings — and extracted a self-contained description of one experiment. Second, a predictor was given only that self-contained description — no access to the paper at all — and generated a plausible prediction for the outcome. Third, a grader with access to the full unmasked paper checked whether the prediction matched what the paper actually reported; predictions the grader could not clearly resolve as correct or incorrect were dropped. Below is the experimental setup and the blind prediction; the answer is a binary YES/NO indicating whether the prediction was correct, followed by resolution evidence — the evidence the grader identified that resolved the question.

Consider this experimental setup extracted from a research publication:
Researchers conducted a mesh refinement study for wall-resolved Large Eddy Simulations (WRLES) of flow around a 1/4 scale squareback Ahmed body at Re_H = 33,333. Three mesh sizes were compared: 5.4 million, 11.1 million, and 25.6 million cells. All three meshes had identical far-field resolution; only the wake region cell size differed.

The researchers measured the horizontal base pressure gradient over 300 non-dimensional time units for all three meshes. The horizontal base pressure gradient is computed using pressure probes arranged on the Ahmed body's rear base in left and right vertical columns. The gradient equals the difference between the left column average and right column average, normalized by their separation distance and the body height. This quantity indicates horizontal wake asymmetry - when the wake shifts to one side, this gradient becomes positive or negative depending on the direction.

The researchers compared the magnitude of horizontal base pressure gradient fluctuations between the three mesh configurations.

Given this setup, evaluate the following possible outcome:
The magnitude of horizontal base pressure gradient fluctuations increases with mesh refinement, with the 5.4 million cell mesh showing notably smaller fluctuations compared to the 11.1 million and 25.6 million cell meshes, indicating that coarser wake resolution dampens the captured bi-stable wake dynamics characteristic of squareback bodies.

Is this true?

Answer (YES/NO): YES